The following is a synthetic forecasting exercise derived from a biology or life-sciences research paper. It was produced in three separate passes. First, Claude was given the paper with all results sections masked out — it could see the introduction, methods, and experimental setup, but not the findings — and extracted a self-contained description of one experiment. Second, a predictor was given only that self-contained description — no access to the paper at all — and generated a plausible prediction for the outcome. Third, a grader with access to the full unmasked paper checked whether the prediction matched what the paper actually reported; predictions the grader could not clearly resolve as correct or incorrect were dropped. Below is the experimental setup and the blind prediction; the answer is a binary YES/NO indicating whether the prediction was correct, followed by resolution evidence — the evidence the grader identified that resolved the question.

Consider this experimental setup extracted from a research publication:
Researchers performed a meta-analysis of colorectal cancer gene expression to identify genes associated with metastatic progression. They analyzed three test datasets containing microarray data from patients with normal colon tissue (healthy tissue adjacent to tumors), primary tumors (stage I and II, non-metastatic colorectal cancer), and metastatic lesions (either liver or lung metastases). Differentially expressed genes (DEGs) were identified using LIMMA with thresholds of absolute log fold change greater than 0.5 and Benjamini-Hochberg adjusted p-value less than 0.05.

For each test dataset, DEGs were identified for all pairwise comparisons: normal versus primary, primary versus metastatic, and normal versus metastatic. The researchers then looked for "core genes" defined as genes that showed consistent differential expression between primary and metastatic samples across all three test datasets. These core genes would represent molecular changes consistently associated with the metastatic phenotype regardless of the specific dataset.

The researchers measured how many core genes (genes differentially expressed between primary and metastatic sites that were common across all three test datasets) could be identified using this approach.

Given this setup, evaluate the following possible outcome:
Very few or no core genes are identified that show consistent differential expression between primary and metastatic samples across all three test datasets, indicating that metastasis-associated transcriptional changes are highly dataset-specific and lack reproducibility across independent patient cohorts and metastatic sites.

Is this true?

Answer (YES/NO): NO